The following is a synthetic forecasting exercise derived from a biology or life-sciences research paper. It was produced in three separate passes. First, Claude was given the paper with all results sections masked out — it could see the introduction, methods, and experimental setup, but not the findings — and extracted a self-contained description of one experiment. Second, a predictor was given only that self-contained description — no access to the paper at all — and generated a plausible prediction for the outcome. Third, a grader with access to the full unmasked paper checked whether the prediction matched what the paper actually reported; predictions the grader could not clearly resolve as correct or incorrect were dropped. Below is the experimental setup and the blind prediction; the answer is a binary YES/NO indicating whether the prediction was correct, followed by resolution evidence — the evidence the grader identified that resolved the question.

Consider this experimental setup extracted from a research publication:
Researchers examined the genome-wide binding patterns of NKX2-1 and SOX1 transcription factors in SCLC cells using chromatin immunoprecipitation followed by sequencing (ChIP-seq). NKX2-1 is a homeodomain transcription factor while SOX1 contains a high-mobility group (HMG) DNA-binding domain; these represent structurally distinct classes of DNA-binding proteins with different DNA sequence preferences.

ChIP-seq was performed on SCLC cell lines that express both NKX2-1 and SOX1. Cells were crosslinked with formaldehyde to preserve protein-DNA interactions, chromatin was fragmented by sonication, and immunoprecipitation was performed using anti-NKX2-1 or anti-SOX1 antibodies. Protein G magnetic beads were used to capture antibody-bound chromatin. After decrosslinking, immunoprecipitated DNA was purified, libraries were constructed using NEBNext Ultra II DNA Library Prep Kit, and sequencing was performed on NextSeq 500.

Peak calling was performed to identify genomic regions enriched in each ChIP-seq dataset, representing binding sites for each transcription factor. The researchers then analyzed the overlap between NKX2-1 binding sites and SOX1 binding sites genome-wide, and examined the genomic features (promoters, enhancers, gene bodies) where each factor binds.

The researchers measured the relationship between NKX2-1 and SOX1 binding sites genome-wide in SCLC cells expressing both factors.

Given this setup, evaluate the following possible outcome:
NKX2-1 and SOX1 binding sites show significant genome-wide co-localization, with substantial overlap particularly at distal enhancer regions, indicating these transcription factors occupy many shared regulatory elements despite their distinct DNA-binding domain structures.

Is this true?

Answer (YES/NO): NO